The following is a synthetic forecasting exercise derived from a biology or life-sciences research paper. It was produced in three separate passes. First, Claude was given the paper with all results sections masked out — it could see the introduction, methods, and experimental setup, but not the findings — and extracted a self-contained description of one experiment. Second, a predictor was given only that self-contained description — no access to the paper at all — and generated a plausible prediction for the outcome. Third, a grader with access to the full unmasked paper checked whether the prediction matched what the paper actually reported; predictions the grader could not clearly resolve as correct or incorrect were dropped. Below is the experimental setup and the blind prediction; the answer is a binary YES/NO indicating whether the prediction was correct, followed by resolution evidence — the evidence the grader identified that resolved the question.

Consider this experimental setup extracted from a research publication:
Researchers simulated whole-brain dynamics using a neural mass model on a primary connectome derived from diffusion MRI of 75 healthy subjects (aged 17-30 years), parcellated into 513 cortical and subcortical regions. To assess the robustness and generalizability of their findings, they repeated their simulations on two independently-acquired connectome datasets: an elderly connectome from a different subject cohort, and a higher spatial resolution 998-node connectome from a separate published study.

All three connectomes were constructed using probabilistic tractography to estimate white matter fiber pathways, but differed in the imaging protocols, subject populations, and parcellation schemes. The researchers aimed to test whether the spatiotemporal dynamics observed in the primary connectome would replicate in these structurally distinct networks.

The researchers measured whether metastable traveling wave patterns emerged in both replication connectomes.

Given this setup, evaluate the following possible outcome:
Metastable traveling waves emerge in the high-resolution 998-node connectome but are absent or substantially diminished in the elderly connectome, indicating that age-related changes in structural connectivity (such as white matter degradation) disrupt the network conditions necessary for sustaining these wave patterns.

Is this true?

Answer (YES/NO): NO